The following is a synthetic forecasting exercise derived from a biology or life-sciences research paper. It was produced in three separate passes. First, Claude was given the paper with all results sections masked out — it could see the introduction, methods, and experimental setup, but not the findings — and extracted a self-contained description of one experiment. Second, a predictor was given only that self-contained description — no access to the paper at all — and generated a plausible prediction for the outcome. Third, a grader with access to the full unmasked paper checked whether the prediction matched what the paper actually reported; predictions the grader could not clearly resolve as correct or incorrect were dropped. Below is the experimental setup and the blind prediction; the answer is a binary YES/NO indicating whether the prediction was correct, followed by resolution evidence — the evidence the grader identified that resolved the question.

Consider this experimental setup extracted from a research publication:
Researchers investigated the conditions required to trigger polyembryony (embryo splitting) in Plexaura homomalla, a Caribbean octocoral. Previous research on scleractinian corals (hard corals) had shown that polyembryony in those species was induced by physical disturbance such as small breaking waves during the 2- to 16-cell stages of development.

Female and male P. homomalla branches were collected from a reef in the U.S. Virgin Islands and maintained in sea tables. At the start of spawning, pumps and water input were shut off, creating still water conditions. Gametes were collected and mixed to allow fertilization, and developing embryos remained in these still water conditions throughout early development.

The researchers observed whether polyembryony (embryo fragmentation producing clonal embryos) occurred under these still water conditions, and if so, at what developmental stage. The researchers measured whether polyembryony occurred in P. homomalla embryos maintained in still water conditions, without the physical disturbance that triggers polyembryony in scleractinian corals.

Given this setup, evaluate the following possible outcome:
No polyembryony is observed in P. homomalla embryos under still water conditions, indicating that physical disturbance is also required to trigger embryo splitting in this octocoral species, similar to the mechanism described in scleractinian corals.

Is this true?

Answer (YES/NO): NO